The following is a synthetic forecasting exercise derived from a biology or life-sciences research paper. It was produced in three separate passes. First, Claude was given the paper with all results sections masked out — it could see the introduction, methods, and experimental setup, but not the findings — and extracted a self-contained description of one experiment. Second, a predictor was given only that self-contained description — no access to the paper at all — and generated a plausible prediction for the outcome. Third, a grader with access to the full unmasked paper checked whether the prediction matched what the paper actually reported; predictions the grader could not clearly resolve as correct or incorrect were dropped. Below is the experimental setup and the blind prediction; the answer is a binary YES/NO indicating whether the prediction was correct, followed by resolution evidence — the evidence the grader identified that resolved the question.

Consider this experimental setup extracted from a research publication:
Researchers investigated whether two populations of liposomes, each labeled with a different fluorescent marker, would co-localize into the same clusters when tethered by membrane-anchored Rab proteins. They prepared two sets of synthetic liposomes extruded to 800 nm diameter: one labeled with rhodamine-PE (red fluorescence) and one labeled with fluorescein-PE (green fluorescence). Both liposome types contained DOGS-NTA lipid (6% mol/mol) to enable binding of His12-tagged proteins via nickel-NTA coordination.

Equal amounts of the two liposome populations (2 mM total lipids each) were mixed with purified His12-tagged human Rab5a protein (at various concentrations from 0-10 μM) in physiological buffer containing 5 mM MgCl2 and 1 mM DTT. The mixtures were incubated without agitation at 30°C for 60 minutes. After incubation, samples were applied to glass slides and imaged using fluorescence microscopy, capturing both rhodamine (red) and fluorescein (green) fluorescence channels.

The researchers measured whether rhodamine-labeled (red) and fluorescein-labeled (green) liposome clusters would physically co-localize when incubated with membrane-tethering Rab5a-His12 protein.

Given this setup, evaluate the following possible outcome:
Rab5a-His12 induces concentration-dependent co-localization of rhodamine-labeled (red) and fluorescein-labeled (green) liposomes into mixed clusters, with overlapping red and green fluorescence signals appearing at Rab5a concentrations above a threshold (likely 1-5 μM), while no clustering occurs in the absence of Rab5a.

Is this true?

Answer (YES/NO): NO